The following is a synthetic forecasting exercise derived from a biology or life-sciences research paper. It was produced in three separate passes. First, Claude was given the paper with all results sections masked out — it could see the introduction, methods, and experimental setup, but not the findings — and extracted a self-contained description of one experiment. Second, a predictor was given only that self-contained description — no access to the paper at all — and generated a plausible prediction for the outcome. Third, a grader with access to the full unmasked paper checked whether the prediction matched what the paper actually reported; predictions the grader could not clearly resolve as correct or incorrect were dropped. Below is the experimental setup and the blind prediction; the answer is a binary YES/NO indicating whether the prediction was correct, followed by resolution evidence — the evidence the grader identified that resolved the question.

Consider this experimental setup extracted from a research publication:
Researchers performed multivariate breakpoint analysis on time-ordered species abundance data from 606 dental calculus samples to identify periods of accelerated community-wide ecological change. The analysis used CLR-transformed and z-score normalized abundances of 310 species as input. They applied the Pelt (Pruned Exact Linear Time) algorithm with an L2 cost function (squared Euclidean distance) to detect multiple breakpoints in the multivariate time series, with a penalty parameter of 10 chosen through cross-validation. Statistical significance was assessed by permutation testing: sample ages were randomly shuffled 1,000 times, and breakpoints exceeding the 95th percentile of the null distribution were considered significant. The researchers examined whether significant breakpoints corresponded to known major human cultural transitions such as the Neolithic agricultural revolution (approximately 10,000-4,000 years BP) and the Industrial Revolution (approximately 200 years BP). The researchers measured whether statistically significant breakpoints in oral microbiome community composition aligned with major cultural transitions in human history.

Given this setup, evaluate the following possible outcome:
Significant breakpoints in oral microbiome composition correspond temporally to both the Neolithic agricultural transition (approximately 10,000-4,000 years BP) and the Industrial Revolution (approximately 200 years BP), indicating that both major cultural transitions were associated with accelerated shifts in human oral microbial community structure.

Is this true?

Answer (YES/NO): YES